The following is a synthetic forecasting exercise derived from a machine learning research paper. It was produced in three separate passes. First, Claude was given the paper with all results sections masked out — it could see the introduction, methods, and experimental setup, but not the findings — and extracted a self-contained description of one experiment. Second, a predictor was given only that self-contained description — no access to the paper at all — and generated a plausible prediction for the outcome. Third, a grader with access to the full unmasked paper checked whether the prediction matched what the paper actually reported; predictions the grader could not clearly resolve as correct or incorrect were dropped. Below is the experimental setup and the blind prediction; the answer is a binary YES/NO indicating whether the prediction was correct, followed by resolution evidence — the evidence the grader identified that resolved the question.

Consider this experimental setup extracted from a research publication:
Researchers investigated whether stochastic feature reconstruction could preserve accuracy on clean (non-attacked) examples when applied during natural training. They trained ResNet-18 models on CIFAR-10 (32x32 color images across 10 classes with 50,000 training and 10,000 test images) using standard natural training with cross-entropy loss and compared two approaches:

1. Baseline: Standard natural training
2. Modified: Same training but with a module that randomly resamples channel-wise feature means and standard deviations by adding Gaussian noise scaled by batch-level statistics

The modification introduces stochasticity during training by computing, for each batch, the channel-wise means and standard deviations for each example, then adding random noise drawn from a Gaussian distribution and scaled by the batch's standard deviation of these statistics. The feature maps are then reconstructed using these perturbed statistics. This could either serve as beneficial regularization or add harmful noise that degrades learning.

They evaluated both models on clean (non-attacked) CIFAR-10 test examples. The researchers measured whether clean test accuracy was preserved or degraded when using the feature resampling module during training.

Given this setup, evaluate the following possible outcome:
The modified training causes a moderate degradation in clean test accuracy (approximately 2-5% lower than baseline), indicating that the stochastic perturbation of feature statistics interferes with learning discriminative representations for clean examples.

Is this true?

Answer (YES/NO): NO